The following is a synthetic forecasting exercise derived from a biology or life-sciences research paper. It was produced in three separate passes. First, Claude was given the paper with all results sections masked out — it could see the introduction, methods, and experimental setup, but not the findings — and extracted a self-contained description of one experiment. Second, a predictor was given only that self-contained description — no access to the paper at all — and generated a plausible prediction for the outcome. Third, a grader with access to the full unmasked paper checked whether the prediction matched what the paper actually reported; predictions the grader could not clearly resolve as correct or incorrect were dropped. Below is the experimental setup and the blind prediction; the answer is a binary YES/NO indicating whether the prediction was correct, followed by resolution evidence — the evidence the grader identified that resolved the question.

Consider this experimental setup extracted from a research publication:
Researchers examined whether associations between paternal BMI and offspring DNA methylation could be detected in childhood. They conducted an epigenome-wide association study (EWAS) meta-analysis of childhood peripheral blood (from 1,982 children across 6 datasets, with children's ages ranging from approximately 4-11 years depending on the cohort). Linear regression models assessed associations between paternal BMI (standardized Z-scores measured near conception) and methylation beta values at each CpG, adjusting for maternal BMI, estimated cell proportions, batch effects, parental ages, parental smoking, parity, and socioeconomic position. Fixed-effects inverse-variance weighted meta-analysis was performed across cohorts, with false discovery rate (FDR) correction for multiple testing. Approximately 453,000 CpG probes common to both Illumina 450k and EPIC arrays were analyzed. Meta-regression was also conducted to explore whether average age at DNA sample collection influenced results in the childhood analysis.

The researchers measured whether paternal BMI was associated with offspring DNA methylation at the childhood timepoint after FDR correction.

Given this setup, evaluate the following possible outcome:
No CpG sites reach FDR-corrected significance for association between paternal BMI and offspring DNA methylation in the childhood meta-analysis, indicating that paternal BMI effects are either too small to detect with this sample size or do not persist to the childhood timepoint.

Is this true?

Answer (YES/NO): YES